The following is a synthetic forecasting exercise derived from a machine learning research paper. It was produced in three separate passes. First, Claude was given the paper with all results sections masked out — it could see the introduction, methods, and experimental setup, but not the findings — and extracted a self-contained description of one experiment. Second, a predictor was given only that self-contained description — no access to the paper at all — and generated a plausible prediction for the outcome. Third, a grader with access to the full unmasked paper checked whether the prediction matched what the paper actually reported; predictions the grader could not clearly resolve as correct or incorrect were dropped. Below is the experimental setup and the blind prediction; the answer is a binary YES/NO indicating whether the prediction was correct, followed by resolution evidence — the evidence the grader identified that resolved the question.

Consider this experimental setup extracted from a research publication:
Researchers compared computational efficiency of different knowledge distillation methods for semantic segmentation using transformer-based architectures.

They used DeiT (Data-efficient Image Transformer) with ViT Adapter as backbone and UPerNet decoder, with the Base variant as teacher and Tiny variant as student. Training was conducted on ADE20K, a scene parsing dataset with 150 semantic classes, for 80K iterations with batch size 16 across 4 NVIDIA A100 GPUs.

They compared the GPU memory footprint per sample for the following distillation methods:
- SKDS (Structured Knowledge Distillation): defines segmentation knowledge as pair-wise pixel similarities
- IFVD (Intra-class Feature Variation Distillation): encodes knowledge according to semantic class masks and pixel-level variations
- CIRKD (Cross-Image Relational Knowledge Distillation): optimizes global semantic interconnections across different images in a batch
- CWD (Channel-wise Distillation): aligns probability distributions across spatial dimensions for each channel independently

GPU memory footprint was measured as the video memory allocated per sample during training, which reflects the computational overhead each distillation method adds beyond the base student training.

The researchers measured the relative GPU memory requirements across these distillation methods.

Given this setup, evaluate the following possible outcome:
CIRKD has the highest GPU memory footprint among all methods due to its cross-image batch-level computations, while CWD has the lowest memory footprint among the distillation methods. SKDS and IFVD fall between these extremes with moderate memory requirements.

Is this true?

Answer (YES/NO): NO